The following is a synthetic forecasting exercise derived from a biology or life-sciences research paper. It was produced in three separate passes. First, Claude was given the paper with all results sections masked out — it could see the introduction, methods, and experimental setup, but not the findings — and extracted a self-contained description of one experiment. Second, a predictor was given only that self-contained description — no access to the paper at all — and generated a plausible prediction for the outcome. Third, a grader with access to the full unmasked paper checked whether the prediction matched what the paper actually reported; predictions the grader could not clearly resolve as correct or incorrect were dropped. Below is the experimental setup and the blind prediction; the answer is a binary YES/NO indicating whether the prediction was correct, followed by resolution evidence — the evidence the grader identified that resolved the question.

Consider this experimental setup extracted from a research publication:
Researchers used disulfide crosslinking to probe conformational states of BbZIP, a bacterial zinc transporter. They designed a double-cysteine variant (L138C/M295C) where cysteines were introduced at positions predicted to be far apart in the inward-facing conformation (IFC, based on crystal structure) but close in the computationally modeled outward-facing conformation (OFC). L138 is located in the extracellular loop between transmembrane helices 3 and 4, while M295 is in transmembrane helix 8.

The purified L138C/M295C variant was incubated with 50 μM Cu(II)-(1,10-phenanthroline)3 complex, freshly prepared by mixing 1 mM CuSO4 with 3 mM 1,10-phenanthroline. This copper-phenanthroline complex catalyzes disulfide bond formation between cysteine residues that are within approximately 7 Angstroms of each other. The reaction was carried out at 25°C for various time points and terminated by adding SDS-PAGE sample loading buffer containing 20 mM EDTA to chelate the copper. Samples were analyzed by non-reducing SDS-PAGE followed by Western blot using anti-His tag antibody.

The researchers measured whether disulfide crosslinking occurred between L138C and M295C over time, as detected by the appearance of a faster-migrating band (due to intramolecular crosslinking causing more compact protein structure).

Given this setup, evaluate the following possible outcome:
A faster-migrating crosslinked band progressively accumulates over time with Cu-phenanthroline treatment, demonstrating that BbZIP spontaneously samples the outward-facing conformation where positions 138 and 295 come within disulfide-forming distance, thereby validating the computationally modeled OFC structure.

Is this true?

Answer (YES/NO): NO